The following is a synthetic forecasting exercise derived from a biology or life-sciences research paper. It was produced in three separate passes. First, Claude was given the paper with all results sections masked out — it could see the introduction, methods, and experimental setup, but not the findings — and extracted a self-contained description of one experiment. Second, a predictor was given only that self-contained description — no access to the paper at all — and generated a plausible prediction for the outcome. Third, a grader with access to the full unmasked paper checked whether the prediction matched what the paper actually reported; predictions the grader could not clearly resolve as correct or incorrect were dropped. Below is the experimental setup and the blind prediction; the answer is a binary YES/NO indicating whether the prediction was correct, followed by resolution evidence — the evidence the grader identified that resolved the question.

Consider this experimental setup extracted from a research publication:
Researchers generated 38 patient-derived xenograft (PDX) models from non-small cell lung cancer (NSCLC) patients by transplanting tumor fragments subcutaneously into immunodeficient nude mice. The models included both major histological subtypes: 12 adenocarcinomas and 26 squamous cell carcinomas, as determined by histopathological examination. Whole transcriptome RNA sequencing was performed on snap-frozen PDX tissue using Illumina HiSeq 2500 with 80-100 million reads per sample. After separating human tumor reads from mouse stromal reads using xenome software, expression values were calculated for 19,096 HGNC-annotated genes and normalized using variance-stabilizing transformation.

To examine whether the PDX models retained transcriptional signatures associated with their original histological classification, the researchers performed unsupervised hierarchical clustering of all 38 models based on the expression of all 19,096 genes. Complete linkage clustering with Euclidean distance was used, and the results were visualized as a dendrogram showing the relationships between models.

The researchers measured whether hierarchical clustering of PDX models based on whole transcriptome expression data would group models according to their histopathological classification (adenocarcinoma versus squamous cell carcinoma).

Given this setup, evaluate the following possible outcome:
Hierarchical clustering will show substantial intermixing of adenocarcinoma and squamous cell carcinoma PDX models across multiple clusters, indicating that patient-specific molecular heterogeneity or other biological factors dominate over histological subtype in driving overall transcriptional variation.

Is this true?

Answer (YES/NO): NO